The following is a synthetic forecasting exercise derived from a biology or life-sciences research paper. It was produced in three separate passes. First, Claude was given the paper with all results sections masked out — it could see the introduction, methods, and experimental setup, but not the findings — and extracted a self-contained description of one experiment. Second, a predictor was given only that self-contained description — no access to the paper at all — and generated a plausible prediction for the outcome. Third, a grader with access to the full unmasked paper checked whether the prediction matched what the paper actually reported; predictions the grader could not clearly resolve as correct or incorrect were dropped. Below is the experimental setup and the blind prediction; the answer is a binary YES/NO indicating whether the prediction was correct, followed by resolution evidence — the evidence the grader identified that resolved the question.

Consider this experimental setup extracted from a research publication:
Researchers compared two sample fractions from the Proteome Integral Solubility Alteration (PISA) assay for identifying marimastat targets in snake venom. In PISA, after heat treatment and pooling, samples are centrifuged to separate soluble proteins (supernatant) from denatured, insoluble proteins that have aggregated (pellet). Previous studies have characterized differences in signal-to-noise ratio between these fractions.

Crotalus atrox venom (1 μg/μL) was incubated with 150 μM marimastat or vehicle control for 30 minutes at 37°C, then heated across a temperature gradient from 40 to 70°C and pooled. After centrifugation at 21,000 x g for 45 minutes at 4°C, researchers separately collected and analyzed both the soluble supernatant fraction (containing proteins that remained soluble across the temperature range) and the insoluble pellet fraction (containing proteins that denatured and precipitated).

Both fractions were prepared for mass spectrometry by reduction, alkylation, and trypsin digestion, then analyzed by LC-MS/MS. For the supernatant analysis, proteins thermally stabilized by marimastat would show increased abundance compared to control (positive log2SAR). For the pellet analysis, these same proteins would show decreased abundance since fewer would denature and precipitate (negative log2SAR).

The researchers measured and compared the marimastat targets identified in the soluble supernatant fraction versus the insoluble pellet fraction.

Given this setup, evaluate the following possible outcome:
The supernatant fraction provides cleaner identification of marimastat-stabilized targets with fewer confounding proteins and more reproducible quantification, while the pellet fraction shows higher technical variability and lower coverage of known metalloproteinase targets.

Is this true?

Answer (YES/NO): NO